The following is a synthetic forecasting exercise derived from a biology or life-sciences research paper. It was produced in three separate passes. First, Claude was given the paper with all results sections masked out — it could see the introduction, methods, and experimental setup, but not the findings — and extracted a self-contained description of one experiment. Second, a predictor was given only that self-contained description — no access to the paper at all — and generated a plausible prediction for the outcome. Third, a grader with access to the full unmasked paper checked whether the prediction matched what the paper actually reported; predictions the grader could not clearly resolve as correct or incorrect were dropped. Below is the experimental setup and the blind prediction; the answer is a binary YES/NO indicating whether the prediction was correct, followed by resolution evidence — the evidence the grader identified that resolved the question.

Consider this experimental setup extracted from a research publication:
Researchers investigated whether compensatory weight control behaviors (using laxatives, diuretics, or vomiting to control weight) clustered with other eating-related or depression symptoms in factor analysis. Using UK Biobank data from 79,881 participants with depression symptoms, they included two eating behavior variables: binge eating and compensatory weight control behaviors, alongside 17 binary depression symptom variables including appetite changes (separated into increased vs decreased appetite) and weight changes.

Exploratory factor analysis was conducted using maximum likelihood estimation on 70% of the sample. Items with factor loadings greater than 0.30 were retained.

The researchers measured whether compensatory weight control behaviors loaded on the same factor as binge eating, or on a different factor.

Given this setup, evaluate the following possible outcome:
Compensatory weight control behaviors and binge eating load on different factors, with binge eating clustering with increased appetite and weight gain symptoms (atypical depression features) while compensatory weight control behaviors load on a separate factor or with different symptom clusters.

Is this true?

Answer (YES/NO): NO